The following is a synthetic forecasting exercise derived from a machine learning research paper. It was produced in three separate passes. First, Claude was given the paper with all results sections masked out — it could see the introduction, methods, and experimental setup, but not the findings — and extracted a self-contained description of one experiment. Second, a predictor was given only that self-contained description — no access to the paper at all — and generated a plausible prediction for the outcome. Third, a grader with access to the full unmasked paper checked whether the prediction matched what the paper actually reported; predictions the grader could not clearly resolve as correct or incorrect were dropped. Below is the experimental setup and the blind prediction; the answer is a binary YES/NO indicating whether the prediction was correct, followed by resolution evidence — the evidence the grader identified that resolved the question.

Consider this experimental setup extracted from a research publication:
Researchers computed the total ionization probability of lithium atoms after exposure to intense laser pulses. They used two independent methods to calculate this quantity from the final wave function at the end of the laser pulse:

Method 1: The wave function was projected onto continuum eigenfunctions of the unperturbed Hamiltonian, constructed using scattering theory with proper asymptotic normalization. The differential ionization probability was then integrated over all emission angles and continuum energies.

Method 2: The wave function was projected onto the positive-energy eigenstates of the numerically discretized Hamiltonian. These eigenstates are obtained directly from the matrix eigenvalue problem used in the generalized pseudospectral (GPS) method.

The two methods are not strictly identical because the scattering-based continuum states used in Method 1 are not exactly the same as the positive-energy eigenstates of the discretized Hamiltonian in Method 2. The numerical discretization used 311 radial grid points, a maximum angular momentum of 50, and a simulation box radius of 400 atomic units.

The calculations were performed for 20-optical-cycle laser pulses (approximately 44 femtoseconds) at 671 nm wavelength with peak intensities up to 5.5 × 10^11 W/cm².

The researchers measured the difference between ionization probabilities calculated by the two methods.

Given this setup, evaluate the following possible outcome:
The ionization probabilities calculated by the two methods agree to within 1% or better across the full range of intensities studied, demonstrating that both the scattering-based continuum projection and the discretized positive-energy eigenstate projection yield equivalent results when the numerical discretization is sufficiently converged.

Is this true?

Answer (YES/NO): YES